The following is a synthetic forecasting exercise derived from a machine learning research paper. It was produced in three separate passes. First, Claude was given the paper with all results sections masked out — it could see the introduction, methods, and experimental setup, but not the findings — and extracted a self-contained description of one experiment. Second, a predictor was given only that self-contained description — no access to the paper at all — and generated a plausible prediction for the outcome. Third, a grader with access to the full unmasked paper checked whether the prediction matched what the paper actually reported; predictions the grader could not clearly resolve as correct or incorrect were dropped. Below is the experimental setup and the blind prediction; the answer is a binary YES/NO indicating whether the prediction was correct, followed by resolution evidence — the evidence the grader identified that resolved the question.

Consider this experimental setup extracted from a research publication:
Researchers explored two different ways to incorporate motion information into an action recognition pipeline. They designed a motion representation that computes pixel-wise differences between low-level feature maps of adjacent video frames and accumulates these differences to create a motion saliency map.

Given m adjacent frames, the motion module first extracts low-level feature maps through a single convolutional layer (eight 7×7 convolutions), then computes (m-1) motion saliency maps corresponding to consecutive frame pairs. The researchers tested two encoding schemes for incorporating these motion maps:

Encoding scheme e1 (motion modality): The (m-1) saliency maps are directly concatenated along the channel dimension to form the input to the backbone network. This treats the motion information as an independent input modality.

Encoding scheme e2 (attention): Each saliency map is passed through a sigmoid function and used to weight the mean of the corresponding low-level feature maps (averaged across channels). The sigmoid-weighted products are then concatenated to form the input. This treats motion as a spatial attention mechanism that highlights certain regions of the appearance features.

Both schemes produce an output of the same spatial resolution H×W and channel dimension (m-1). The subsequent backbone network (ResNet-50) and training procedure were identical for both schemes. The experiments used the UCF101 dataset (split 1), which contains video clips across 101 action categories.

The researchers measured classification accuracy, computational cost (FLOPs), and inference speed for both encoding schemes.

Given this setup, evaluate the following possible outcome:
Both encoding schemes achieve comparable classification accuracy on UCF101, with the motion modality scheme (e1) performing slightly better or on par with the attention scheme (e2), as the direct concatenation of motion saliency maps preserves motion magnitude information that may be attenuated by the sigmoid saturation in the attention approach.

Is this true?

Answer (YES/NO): YES